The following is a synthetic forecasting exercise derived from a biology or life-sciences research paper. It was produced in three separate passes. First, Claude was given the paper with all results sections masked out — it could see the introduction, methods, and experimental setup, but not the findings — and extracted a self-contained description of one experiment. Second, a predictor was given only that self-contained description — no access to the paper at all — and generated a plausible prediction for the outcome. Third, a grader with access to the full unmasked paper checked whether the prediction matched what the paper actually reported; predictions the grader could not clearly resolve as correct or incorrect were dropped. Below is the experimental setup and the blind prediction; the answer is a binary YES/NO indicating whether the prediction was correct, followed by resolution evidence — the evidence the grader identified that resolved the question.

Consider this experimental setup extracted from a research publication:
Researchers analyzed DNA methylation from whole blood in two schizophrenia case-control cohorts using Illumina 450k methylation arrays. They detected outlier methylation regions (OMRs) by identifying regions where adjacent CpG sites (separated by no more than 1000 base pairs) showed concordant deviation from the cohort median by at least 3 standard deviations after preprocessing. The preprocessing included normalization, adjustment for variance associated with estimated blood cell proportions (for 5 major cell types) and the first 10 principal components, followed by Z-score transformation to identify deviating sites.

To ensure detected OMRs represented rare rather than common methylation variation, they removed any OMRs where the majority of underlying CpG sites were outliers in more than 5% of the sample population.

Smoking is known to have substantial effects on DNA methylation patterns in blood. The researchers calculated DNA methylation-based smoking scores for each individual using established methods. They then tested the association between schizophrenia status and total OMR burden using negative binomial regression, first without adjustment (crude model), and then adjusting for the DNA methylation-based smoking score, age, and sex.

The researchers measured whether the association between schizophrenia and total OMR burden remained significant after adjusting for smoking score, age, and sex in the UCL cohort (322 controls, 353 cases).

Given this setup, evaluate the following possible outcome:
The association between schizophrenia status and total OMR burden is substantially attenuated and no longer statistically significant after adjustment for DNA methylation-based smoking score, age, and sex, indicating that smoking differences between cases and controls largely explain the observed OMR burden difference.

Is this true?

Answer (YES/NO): NO